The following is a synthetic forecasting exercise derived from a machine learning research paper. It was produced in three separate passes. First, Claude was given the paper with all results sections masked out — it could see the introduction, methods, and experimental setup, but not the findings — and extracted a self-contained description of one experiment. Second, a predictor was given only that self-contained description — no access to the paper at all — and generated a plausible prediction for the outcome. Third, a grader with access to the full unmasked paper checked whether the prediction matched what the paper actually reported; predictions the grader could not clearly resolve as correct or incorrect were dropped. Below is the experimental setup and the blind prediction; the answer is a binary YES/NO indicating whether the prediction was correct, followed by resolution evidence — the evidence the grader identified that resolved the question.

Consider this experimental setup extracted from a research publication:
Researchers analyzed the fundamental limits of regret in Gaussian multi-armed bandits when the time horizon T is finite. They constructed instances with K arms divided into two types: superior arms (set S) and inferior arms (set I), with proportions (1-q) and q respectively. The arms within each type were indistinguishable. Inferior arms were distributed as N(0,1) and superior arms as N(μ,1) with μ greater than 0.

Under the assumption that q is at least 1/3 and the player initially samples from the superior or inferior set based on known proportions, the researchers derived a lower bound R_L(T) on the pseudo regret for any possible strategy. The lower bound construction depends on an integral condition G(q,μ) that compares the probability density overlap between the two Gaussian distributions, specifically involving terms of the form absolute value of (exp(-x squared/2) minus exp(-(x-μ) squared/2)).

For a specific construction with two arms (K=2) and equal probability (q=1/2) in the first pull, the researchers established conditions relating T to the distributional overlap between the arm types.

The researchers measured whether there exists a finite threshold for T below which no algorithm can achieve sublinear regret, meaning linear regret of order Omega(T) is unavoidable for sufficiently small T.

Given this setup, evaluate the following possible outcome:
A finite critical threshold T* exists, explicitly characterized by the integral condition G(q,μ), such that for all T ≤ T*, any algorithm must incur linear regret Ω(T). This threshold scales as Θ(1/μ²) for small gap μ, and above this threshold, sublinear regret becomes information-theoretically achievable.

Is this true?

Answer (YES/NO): NO